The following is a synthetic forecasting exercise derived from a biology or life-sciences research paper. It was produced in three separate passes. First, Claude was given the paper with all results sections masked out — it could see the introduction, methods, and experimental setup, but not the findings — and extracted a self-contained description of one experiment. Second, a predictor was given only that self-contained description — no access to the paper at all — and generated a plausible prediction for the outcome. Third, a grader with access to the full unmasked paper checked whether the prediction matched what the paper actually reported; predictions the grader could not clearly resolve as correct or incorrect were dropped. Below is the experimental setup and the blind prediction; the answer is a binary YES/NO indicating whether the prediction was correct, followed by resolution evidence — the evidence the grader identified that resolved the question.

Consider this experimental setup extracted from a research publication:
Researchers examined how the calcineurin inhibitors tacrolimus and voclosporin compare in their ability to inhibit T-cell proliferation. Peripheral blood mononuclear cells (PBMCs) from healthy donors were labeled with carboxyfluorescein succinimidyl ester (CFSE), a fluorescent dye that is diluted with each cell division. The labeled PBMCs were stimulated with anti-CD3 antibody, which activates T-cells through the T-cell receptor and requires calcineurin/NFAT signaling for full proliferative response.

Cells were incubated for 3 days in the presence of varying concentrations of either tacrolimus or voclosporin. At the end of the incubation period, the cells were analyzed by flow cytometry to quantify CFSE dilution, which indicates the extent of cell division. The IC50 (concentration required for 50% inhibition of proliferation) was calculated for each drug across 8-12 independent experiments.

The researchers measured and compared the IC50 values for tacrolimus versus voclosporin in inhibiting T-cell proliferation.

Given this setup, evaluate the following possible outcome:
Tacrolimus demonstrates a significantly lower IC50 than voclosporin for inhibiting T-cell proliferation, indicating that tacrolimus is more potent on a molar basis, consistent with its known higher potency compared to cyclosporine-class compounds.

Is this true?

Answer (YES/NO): YES